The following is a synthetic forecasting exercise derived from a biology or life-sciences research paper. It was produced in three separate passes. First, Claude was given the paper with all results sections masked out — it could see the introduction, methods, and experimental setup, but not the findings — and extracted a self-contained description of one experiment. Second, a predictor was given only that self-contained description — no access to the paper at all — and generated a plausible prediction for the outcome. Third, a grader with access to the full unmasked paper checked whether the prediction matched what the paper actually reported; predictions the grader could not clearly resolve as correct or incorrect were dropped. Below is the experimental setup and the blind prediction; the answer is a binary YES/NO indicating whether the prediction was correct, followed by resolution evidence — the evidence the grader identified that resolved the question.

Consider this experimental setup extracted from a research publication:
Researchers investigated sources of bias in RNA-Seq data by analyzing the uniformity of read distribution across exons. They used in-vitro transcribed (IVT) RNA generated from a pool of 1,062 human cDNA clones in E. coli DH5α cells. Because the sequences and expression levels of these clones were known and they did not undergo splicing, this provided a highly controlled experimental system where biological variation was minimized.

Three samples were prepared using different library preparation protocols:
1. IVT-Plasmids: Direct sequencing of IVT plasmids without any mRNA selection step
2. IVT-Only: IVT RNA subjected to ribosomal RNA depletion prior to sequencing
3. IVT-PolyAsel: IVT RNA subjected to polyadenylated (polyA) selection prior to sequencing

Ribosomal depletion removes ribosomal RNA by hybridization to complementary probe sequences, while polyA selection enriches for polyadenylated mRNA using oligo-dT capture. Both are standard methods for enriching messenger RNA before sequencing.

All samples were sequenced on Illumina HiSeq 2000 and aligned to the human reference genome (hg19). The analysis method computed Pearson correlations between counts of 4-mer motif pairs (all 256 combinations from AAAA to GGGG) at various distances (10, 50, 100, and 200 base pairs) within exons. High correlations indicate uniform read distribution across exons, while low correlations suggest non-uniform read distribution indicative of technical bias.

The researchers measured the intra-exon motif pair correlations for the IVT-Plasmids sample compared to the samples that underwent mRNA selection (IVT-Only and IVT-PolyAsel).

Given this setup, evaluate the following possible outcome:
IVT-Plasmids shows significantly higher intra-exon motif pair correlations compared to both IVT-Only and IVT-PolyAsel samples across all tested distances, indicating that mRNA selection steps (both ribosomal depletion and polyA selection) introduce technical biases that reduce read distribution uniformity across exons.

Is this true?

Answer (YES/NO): YES